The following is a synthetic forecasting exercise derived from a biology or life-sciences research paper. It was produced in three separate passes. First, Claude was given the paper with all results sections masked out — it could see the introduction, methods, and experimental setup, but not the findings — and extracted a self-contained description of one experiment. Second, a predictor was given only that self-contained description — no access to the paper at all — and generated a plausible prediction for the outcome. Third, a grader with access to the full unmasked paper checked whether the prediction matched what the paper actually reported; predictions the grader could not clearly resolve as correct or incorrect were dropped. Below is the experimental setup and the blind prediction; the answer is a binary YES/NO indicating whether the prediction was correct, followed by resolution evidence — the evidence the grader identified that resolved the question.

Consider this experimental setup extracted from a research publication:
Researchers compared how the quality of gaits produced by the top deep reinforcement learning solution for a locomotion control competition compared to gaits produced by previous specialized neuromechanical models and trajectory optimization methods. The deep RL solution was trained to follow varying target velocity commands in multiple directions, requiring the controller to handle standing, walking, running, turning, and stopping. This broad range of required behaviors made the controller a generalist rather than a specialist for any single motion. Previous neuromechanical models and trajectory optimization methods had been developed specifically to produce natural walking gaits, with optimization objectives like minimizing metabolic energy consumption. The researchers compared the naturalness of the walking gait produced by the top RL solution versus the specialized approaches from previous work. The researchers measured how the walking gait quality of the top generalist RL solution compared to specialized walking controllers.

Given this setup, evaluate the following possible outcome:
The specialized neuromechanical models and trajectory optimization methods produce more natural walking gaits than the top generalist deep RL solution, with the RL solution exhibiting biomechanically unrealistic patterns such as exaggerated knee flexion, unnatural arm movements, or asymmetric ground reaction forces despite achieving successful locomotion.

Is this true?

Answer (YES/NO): NO